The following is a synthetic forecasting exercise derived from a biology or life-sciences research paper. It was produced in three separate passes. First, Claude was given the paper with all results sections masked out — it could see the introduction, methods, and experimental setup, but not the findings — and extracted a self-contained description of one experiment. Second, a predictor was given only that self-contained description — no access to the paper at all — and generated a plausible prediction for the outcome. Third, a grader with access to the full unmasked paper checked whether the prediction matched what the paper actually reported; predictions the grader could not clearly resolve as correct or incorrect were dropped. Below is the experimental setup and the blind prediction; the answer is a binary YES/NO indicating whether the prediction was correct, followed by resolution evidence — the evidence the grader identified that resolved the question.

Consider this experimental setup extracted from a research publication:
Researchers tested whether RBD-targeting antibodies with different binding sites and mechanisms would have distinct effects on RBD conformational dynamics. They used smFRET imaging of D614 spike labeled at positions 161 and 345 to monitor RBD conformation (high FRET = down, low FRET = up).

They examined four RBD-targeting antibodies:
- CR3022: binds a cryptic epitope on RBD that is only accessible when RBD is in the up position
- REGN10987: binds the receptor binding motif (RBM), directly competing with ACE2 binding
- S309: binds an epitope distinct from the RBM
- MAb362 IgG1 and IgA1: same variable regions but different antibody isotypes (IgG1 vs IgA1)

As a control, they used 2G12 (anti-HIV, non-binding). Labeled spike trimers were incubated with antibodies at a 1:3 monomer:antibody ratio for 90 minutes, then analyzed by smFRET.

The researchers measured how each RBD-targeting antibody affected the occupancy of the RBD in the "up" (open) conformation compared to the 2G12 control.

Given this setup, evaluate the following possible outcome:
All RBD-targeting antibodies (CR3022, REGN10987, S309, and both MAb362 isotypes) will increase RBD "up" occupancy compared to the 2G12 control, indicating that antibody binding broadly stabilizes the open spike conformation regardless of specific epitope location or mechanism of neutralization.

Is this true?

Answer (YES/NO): YES